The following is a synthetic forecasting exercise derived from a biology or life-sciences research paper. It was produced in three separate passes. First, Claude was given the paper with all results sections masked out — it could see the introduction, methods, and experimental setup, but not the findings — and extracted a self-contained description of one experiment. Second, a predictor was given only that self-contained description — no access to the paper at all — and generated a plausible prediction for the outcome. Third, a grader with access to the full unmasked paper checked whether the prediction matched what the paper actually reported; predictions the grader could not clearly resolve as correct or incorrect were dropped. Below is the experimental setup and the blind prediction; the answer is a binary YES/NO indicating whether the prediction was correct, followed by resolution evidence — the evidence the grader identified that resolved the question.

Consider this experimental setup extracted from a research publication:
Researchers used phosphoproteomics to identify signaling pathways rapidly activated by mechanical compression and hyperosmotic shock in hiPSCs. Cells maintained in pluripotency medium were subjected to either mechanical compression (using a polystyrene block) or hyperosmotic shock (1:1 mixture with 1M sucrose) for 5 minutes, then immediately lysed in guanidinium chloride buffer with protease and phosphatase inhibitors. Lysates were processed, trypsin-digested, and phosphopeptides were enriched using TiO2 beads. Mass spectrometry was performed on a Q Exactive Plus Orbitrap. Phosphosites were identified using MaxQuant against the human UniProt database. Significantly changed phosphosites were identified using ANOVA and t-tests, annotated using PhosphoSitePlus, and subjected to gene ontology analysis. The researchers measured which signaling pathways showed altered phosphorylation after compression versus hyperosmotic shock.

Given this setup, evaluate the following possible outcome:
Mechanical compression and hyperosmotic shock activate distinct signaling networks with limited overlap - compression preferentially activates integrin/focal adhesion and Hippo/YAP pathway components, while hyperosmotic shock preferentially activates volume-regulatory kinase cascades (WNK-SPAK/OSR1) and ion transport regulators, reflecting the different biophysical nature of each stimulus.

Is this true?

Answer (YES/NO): NO